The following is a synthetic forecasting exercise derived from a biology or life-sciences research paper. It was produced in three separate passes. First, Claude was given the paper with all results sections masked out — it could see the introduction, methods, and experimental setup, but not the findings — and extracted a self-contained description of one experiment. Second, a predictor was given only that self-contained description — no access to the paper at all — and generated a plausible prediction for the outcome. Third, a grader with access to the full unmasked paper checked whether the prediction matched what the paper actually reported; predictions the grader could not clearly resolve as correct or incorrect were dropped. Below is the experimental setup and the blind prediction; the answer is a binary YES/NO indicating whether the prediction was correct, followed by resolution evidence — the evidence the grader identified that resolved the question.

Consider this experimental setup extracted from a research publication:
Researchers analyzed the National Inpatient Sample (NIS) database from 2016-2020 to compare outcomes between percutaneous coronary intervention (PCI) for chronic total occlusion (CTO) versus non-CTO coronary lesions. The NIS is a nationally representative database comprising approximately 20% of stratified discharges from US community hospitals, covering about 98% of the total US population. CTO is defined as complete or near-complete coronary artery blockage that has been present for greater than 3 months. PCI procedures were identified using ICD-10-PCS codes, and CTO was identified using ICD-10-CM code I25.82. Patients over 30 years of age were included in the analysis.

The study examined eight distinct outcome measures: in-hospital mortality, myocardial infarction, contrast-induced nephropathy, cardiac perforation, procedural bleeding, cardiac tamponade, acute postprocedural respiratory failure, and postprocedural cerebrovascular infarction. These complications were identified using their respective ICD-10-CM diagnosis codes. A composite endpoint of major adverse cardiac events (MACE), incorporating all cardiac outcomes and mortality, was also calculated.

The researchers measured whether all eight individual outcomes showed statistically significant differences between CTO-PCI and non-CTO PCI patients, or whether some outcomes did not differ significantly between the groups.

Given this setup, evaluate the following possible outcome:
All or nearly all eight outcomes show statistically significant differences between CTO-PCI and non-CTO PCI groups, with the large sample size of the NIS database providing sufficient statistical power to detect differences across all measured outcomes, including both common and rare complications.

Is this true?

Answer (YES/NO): YES